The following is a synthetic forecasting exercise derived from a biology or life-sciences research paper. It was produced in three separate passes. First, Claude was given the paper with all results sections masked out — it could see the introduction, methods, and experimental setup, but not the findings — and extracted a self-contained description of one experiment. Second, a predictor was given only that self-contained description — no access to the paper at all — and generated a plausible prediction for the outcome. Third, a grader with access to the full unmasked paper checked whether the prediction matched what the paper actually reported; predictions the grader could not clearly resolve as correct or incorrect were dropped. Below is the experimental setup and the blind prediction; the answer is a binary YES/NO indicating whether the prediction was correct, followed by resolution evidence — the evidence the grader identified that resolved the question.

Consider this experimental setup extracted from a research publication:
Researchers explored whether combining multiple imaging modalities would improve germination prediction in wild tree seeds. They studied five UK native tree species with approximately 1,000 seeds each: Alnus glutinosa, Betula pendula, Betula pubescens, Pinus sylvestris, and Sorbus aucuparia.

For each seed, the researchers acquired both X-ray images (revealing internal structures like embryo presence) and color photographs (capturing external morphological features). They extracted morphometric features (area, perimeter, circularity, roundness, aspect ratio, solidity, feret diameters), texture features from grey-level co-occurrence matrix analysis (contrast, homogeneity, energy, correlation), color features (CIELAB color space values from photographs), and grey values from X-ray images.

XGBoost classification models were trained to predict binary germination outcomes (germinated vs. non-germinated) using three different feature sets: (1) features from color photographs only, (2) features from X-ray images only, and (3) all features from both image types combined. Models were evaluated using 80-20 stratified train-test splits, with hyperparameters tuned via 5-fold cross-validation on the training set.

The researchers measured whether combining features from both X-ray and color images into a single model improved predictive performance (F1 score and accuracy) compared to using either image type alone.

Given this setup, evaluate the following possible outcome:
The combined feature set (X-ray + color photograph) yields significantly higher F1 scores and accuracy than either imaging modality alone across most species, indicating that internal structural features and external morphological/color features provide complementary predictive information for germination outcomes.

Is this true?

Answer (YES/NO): NO